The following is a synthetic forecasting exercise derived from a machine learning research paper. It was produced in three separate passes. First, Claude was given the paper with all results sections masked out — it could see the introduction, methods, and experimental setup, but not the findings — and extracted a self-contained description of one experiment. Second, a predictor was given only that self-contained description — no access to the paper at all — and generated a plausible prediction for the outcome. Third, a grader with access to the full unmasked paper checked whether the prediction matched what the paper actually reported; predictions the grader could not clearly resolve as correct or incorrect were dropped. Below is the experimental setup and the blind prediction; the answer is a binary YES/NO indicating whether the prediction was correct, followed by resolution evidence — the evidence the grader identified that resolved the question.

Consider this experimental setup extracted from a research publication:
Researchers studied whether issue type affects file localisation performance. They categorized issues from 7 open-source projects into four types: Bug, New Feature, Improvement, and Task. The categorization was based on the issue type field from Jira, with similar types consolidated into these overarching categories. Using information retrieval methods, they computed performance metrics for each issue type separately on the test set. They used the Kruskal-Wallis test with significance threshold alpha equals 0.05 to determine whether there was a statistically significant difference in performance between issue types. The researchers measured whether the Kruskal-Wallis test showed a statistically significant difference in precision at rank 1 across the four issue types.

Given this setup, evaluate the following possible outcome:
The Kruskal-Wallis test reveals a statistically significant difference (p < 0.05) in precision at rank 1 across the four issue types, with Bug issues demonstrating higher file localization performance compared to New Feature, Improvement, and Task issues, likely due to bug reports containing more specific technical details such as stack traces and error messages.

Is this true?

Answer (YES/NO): NO